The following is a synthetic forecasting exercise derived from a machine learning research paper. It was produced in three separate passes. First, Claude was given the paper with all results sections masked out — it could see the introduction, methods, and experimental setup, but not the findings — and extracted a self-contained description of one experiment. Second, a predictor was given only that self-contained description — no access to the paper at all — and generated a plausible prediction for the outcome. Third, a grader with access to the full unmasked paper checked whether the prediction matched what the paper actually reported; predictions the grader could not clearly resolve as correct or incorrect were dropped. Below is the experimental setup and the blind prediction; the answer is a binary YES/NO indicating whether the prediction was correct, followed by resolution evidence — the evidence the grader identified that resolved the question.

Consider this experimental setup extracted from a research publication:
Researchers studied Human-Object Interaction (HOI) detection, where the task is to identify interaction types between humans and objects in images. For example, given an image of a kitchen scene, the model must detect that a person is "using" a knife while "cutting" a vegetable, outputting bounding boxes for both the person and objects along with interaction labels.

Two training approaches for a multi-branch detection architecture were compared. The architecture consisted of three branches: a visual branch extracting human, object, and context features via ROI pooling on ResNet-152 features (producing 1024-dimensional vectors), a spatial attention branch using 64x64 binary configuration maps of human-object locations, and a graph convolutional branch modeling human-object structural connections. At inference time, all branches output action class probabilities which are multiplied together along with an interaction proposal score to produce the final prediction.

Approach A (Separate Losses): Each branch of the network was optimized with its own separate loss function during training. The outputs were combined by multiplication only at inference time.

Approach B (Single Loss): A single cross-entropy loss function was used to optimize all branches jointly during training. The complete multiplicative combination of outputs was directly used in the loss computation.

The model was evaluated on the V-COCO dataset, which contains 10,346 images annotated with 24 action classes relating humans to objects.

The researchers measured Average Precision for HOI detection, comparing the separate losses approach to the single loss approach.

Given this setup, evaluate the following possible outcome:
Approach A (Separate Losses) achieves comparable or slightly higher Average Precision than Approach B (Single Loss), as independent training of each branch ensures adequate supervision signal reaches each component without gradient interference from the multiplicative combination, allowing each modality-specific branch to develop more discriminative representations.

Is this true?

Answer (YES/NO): NO